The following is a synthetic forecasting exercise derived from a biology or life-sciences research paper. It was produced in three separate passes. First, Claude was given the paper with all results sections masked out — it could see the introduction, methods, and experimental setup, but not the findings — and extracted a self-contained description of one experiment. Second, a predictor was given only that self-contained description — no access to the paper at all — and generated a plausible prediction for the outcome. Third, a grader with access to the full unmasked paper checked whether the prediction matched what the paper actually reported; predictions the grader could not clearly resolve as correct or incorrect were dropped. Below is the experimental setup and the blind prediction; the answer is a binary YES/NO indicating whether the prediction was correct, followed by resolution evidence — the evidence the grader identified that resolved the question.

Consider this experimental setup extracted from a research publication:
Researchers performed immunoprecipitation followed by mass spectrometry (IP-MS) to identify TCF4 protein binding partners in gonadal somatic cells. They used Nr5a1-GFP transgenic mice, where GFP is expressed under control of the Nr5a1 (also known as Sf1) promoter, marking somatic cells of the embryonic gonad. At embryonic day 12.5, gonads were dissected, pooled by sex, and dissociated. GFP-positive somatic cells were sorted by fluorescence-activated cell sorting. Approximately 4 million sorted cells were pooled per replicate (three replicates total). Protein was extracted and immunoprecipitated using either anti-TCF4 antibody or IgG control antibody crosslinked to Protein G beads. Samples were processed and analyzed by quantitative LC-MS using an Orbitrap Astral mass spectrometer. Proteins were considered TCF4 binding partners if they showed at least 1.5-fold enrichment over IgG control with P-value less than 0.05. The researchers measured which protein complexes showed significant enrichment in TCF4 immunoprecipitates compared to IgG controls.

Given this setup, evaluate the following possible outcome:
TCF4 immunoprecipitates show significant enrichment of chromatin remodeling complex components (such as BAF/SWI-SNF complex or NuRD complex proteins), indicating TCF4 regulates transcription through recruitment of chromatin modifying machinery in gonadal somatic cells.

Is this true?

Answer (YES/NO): YES